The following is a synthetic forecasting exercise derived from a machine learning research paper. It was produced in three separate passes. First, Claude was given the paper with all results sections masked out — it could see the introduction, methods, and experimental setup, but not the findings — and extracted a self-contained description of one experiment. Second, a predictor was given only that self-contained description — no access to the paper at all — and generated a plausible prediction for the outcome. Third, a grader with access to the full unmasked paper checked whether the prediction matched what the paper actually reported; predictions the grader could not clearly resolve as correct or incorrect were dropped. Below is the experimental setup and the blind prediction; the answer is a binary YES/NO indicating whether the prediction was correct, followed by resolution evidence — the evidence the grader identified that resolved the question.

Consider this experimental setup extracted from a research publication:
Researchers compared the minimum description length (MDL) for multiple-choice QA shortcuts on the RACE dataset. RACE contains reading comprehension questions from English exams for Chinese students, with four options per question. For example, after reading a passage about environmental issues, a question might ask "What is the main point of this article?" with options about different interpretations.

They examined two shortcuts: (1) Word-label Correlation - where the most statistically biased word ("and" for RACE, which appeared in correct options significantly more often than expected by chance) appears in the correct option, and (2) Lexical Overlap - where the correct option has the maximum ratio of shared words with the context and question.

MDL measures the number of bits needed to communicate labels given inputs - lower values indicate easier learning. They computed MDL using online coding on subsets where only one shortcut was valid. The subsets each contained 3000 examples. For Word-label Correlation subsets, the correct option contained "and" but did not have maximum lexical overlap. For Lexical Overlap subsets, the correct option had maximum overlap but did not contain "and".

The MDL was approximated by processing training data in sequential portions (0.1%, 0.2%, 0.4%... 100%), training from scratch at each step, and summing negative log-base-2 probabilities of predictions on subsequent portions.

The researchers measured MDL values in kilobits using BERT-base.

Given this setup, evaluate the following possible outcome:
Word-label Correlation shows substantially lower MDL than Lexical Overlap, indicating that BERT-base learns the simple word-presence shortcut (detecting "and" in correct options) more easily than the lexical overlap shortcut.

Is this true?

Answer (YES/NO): YES